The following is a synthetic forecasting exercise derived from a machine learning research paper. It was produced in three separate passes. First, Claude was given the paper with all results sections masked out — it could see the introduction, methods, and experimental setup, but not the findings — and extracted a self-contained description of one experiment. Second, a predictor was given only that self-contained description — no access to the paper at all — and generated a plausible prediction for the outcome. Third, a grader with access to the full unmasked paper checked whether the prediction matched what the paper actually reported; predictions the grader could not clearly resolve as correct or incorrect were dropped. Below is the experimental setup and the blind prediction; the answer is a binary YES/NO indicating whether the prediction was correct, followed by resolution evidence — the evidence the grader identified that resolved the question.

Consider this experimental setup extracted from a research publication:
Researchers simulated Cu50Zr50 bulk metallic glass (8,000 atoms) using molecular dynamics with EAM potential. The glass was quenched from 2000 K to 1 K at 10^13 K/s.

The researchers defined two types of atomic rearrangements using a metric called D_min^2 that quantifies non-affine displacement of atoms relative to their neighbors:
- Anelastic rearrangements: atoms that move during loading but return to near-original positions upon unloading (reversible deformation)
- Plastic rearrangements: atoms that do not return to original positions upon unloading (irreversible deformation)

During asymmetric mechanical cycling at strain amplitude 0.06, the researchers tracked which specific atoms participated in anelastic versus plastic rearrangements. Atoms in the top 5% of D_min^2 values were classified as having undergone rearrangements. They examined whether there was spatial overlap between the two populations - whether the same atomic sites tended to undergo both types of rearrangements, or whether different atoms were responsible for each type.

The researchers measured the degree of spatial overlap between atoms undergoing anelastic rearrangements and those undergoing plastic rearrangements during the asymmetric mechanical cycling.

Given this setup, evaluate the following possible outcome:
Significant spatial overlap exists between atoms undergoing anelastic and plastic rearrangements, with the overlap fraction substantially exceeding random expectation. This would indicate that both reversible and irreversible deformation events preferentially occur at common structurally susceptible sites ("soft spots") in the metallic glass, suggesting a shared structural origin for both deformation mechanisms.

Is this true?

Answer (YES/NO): NO